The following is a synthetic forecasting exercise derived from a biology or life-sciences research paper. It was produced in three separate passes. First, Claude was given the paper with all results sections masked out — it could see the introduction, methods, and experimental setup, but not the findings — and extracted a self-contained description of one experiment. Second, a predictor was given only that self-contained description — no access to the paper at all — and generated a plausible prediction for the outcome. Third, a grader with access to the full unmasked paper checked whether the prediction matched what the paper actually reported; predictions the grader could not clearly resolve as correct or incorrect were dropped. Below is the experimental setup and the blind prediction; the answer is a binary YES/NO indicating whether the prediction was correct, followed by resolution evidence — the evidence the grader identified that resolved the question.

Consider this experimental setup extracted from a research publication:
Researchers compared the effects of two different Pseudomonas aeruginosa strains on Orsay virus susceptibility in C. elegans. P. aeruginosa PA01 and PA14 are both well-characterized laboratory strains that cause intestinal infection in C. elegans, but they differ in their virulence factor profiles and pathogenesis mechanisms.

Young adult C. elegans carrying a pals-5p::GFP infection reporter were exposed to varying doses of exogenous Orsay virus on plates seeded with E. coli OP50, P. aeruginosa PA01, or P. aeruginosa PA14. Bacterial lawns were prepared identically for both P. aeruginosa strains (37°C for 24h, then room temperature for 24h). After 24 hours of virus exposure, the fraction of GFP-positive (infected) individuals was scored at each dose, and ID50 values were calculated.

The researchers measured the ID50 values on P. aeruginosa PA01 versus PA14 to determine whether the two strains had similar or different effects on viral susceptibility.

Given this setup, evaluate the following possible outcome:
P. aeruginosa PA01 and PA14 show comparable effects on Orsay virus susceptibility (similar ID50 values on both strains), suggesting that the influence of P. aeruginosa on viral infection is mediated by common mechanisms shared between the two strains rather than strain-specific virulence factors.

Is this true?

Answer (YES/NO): NO